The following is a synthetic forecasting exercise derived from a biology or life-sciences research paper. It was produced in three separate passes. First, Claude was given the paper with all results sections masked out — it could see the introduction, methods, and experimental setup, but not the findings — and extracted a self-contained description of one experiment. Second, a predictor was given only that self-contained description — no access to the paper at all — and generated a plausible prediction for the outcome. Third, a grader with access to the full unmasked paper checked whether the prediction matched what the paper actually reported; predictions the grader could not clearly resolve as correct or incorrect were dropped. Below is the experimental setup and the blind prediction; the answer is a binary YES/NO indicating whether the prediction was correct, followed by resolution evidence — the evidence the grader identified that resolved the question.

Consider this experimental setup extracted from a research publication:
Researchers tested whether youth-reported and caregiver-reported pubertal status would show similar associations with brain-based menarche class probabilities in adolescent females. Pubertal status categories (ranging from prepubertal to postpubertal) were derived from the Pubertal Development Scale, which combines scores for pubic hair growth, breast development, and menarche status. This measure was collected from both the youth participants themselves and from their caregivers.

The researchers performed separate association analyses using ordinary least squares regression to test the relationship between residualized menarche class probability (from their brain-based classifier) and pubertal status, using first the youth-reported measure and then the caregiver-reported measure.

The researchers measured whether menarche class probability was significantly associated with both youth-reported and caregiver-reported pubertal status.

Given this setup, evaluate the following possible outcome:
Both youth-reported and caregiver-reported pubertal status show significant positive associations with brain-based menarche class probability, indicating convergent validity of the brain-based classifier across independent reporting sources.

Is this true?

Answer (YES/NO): YES